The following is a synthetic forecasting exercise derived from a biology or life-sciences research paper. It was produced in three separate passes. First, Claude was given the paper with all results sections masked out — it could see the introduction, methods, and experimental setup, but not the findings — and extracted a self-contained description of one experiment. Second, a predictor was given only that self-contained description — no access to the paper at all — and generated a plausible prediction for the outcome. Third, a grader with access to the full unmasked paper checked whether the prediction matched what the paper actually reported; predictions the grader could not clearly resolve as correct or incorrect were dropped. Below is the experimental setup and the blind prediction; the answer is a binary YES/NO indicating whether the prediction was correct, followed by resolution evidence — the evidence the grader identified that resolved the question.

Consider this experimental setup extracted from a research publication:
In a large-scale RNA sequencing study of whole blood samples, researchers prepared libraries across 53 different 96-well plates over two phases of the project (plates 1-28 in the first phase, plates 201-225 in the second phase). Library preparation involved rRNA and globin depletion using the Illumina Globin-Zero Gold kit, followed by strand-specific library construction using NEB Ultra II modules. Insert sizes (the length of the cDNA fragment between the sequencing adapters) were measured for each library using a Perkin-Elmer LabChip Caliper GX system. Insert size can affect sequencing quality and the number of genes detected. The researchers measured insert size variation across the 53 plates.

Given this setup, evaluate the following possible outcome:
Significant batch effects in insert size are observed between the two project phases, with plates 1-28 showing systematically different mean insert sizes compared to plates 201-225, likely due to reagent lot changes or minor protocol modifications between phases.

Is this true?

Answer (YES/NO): NO